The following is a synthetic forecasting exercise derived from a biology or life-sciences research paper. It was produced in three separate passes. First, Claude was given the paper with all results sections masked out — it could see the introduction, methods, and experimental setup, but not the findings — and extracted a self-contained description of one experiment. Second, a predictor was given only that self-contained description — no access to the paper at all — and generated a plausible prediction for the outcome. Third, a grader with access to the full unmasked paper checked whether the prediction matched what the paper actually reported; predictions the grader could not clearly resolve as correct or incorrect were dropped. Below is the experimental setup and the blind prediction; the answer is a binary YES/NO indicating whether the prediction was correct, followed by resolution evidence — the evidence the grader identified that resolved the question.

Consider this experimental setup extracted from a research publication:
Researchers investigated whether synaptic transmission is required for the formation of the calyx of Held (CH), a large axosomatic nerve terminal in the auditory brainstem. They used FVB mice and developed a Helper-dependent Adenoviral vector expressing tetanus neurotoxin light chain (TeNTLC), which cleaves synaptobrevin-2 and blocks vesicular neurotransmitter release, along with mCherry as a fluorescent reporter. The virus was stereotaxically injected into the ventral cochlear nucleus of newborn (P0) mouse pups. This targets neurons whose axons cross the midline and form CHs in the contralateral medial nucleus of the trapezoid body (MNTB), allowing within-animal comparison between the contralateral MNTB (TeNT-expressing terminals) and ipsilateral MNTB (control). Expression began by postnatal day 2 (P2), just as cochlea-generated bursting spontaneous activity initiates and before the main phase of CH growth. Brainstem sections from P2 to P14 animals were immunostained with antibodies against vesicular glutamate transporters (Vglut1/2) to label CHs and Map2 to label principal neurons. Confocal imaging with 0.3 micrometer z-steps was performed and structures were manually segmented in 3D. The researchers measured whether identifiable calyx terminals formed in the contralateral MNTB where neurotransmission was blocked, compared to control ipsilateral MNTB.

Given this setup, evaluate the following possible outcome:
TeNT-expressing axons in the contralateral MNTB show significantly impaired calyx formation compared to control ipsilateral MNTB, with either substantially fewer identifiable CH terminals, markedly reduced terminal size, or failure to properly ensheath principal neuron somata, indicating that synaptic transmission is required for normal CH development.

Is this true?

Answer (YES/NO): YES